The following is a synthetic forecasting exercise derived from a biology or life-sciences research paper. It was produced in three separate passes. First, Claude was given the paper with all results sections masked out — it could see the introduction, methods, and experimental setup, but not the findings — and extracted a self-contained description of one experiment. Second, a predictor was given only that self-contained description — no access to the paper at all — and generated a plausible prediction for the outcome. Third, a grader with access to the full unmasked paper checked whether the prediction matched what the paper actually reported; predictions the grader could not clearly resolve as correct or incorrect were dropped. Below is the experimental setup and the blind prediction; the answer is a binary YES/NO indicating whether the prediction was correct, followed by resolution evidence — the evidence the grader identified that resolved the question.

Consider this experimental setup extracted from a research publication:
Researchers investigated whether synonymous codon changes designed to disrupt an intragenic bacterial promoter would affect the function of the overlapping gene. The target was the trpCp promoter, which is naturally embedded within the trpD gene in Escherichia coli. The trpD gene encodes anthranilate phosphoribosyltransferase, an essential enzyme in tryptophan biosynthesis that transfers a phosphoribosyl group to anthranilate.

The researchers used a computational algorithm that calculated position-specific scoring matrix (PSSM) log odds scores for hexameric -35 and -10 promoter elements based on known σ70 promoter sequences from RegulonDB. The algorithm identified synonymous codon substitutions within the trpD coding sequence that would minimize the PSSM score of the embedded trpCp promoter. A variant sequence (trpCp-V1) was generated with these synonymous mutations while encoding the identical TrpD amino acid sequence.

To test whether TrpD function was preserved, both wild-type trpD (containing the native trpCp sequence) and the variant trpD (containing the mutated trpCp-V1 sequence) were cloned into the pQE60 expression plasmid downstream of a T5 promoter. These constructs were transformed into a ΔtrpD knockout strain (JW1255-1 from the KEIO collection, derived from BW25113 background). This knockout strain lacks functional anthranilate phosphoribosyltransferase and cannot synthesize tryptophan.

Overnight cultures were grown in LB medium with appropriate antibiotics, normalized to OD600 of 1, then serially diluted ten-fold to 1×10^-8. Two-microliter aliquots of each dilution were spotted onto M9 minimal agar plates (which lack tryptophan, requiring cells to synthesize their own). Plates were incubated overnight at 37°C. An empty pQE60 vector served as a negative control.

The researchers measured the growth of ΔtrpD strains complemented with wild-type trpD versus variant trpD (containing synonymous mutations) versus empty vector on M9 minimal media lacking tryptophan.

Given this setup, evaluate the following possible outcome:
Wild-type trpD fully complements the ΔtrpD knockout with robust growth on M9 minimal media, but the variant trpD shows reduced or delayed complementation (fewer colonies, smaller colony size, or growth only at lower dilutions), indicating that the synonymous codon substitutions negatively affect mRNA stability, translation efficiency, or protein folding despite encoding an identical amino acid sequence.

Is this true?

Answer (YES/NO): NO